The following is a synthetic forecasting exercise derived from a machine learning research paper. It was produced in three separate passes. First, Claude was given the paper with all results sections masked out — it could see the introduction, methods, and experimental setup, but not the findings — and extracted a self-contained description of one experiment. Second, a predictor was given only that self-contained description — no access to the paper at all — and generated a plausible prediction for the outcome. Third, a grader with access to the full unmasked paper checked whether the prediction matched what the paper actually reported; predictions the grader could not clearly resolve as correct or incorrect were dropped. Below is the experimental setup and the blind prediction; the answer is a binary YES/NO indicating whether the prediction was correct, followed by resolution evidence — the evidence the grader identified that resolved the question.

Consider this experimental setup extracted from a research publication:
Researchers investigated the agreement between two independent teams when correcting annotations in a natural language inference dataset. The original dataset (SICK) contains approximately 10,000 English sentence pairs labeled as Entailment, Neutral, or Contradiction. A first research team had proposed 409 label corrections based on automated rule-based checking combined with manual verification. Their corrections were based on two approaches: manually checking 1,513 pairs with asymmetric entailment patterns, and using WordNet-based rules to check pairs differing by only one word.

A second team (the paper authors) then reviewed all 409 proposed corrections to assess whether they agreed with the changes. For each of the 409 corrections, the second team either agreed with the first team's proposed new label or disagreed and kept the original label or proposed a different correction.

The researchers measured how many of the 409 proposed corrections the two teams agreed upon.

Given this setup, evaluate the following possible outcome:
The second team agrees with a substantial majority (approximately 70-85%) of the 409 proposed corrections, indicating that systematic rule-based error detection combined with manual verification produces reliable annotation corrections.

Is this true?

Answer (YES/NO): NO